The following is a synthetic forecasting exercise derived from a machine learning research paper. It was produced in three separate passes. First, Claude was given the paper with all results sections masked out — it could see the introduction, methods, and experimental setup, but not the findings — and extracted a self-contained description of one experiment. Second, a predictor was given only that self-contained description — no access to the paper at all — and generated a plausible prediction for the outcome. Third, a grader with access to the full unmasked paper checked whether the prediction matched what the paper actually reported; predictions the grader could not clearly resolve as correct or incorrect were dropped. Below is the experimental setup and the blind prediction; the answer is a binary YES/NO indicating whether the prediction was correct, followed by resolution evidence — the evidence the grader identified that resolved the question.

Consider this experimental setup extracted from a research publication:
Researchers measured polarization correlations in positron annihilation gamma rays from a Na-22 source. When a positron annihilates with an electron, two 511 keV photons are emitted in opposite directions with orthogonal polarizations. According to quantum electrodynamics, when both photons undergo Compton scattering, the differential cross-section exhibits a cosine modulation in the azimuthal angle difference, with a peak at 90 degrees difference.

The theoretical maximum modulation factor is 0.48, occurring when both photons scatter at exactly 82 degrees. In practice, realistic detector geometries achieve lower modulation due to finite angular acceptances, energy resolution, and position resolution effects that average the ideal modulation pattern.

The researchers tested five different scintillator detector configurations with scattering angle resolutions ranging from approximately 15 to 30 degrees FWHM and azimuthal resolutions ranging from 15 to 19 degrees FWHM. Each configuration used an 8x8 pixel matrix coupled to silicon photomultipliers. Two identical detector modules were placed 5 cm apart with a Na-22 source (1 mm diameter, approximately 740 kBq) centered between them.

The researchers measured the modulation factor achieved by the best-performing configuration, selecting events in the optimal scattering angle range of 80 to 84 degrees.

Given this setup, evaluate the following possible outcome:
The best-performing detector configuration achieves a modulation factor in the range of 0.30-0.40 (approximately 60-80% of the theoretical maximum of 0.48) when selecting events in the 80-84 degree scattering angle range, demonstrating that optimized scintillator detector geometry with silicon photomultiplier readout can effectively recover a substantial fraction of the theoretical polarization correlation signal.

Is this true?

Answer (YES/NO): YES